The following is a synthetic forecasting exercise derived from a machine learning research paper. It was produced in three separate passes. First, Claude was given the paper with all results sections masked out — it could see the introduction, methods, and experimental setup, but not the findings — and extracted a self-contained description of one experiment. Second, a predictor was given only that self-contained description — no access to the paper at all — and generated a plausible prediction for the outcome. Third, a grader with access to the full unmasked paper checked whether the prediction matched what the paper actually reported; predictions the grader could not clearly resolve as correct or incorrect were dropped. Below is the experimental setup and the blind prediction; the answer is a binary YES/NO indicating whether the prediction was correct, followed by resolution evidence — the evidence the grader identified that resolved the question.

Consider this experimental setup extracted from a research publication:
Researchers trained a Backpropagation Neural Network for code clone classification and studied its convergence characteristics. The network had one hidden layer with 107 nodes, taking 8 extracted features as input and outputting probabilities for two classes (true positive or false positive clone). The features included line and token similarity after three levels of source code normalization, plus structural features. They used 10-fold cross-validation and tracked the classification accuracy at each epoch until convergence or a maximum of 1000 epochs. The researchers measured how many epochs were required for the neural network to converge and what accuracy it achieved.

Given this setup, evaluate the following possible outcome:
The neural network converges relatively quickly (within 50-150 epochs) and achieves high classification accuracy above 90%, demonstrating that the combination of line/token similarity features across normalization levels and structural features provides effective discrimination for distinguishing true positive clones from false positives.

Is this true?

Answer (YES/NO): NO